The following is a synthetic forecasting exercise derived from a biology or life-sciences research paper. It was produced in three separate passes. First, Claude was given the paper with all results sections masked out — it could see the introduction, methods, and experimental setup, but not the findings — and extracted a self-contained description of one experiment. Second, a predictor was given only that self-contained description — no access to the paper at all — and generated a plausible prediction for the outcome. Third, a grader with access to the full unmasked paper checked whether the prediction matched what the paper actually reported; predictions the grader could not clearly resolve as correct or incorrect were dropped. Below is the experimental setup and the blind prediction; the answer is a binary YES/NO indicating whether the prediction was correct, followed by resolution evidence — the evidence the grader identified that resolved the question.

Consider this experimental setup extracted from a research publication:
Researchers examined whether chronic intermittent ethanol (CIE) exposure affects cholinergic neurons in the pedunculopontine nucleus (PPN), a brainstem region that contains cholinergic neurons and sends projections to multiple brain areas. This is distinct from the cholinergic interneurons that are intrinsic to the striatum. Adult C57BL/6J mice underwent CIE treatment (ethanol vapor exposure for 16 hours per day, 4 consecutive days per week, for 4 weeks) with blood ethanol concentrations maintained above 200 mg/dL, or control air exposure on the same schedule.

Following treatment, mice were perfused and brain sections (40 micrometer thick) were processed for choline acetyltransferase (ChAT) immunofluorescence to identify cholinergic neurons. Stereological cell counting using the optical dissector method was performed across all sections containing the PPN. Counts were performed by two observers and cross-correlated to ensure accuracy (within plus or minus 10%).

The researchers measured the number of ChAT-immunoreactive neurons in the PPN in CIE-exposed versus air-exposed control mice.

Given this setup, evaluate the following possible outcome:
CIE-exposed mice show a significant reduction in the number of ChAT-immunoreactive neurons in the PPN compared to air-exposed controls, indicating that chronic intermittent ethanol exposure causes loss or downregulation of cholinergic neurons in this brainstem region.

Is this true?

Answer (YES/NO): NO